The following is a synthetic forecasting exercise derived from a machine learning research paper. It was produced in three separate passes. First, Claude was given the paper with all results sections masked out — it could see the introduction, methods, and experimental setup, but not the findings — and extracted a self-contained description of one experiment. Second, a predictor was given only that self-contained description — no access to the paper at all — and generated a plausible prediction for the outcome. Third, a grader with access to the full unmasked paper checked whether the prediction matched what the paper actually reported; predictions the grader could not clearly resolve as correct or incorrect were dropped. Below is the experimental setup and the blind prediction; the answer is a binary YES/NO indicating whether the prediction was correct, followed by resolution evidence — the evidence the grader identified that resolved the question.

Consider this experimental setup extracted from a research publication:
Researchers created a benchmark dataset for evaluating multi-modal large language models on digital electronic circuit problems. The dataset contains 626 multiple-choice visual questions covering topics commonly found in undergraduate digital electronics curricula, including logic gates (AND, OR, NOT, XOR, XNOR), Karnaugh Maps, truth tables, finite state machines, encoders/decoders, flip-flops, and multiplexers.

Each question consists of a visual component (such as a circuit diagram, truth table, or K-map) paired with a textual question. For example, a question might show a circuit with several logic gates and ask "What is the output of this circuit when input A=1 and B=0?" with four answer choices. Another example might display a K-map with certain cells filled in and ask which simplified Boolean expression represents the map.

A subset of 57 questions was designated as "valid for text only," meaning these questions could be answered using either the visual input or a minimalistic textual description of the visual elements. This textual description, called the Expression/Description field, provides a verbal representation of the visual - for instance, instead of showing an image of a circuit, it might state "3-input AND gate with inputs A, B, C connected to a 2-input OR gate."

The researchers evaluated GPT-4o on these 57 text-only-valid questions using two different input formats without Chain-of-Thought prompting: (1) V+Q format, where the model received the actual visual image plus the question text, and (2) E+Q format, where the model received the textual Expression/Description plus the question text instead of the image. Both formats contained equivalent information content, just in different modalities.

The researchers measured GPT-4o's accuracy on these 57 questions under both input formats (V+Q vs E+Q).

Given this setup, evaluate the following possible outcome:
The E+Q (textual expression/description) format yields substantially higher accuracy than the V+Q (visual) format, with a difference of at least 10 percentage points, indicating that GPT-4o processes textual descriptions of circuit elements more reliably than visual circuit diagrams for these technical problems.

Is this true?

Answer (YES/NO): NO